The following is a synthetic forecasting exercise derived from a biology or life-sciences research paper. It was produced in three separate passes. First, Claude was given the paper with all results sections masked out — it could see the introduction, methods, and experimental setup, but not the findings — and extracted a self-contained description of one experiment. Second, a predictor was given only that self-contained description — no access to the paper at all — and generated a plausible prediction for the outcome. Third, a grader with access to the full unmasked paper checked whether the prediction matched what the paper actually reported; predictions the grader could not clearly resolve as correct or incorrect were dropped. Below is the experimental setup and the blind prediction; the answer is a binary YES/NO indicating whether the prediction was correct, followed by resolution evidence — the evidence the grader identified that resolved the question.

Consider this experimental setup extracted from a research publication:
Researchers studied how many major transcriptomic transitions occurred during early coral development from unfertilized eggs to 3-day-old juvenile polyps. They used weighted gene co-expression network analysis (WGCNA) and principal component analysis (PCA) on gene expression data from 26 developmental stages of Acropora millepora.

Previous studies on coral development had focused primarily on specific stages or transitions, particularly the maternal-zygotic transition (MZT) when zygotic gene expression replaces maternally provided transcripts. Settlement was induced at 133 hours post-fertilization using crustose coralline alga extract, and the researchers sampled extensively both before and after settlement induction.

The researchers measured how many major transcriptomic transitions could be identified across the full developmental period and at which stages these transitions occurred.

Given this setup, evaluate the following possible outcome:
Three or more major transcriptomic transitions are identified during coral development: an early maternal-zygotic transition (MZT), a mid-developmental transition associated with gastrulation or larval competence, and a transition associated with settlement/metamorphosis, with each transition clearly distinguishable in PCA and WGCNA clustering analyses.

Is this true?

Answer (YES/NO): YES